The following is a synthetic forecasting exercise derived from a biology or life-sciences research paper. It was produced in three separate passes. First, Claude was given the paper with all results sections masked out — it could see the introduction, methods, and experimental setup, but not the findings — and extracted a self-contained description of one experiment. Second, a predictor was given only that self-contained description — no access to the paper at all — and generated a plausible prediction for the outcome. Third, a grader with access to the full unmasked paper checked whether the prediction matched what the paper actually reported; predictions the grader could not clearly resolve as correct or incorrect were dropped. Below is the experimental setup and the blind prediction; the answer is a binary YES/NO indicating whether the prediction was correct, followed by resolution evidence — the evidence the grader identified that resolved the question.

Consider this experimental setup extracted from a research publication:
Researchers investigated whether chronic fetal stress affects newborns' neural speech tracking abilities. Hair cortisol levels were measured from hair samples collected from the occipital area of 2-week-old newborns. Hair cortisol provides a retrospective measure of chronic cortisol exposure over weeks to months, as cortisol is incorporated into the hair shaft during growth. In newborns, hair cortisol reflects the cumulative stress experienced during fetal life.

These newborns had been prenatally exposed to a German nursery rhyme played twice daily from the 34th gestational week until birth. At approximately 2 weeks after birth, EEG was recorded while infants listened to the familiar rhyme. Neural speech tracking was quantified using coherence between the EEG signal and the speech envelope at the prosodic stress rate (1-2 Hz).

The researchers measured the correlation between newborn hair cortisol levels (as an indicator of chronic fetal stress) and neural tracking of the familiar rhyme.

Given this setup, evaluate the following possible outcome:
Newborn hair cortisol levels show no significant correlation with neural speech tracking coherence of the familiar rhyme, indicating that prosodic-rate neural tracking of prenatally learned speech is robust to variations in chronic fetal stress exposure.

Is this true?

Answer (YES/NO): NO